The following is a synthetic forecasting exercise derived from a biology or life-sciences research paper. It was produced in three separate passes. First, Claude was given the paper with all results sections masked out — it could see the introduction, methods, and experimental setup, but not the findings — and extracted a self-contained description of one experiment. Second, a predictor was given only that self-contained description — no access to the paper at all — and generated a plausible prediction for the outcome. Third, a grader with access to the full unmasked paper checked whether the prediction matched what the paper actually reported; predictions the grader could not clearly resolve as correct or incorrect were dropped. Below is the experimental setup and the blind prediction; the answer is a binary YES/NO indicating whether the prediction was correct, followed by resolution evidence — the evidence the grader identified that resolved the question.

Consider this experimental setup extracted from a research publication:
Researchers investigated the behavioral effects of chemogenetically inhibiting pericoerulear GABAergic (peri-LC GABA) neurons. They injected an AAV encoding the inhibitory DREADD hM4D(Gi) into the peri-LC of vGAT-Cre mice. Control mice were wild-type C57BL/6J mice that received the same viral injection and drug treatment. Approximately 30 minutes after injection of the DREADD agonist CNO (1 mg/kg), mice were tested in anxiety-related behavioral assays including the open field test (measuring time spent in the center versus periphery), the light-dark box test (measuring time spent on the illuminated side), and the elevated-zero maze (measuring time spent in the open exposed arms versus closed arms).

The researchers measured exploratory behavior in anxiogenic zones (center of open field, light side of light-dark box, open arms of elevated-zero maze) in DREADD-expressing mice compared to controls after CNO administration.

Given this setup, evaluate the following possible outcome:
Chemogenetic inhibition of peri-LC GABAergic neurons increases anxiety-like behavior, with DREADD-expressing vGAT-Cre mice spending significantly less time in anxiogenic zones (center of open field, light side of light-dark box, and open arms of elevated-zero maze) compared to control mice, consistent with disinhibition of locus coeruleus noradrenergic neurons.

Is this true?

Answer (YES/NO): YES